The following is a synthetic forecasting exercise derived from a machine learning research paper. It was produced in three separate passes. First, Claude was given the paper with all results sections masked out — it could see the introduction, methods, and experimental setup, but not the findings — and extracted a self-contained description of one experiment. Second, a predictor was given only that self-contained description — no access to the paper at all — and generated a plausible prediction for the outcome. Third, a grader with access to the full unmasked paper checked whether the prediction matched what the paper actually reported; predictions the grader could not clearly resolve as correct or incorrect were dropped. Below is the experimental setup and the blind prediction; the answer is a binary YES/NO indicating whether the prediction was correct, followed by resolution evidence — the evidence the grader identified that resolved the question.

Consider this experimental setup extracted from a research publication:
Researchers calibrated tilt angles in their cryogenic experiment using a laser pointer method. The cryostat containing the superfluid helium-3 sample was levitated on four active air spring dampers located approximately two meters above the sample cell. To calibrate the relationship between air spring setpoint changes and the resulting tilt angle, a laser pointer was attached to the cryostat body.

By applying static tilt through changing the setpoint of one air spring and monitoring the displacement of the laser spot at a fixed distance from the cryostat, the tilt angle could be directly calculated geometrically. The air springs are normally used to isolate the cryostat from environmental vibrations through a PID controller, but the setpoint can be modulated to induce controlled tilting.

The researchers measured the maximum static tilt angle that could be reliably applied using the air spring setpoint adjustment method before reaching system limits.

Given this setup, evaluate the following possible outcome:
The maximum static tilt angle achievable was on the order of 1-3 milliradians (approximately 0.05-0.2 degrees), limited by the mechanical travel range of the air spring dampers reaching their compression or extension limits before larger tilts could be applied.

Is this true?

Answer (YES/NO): NO